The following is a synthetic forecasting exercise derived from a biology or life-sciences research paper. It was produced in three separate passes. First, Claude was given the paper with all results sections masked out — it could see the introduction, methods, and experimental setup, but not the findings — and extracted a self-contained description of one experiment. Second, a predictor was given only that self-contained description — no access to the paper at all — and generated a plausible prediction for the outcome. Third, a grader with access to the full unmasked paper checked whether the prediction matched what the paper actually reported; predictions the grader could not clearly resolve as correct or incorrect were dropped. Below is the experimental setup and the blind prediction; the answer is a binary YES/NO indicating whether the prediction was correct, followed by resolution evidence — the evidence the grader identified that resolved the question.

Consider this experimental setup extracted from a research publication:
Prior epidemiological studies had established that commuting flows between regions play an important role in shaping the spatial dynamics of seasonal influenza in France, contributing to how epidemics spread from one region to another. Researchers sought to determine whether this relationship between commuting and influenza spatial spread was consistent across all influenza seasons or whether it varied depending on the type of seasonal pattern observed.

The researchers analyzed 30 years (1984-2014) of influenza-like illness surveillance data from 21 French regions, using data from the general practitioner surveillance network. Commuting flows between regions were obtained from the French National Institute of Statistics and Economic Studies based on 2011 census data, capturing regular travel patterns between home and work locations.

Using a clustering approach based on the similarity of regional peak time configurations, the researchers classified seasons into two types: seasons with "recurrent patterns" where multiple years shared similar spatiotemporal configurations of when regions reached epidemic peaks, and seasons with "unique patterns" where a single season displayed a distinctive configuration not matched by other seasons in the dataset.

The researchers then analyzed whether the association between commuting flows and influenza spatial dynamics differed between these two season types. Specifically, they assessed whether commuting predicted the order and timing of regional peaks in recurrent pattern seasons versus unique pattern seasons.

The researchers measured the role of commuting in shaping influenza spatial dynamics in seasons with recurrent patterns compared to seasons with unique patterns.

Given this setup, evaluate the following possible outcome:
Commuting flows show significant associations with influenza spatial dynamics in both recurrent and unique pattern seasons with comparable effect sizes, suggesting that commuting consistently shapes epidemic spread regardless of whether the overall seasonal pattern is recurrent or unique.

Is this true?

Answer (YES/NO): NO